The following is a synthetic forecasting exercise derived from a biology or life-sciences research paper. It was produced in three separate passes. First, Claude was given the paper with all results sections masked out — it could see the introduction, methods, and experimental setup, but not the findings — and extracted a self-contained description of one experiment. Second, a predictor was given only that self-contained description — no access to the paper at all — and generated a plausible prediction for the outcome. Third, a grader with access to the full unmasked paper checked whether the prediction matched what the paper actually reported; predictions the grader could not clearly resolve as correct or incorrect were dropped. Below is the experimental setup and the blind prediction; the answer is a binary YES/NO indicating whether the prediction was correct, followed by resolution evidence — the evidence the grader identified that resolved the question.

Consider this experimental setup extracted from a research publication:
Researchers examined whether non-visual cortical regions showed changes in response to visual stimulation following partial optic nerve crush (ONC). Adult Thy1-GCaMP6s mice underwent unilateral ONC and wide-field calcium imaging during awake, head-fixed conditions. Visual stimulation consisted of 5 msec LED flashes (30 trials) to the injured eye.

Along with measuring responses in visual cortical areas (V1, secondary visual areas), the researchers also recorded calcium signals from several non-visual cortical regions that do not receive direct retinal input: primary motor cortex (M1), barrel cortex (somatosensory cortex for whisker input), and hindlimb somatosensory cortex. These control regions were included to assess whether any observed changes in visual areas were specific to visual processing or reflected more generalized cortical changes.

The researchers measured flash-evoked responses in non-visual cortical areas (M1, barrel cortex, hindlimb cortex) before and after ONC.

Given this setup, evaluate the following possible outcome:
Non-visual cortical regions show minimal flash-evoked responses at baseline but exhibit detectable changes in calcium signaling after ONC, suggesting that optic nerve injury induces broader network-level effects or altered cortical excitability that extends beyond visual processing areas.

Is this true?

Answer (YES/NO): NO